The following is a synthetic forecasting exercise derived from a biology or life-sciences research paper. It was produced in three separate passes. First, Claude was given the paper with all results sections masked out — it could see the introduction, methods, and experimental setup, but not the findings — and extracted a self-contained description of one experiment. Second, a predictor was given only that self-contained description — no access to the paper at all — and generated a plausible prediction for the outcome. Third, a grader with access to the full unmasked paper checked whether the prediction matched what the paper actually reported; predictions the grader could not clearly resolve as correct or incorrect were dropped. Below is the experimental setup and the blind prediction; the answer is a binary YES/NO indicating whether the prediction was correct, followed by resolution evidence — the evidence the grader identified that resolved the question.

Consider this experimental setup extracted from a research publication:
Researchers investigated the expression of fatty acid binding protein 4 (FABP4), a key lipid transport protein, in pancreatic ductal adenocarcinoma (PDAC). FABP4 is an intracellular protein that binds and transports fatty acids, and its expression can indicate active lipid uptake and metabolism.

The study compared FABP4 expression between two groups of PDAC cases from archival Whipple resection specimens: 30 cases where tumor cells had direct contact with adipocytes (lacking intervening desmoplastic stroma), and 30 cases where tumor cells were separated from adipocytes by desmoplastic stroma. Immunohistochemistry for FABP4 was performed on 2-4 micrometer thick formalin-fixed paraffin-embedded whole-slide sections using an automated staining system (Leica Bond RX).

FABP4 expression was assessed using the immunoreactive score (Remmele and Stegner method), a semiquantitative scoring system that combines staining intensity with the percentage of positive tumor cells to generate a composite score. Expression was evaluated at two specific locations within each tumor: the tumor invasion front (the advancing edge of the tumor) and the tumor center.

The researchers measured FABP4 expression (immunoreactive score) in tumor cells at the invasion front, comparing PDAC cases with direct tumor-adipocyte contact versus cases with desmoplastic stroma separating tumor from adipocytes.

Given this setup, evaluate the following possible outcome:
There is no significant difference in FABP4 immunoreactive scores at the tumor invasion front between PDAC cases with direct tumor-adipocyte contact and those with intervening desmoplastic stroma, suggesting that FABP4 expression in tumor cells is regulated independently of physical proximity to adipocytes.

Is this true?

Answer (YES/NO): NO